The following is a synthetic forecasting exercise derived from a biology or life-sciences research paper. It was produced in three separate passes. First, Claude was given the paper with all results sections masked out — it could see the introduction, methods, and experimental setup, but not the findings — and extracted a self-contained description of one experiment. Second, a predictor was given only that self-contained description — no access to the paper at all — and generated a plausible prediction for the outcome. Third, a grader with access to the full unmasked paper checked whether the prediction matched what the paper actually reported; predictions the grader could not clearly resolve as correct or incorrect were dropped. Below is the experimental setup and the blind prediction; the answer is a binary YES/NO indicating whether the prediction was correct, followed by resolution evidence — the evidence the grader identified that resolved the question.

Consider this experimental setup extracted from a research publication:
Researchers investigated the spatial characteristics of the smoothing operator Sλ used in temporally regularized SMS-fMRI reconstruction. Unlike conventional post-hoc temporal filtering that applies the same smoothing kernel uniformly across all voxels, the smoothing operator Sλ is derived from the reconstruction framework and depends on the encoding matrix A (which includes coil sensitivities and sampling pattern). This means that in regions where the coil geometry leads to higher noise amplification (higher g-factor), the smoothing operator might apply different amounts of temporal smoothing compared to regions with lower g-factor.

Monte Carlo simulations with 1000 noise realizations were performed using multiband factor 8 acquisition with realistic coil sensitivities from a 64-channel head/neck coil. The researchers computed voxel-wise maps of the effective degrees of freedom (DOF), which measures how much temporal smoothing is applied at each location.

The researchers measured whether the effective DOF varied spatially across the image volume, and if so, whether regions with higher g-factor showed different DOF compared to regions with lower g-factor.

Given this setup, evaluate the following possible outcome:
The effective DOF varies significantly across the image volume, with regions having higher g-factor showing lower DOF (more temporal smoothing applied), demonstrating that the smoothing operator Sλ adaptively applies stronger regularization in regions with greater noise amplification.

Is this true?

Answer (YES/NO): YES